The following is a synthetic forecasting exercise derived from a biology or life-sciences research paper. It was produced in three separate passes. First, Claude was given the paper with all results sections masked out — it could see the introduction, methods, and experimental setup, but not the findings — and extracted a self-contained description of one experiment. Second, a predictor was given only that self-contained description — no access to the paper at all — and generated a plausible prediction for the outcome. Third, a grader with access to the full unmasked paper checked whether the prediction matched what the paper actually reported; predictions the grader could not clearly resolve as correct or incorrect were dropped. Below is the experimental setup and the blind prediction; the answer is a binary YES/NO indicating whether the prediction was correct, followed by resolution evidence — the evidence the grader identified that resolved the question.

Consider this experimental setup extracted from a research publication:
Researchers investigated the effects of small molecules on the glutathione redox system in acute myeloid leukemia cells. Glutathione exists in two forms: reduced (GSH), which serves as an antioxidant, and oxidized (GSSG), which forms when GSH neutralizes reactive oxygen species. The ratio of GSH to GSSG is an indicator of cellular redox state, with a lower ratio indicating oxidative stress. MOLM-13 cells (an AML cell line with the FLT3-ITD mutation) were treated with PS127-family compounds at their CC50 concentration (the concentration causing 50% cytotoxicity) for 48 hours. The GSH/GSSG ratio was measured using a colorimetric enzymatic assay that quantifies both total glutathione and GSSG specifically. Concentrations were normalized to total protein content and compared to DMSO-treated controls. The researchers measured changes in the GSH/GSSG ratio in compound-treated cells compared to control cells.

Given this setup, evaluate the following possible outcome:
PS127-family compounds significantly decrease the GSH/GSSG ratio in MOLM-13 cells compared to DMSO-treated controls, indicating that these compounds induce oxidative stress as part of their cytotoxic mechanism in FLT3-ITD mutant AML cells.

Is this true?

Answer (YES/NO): YES